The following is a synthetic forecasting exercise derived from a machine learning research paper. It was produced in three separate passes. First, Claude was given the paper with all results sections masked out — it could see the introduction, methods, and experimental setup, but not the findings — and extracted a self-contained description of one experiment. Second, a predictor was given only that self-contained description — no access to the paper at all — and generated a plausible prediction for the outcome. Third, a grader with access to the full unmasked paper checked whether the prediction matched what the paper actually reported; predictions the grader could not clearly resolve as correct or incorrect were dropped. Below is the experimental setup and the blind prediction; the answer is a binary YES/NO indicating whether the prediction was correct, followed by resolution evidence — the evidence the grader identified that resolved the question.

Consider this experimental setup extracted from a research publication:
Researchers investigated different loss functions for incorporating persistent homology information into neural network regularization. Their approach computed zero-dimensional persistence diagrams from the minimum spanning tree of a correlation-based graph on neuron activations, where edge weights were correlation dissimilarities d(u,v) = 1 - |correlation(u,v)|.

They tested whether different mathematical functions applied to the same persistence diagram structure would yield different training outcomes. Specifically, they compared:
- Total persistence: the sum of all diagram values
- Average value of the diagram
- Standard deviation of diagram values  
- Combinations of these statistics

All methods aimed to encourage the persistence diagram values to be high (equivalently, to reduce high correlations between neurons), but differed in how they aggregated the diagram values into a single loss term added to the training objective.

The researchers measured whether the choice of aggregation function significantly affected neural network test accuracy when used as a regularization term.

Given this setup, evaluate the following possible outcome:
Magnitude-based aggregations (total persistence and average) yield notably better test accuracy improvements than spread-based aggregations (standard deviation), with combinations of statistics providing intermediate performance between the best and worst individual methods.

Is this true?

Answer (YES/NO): NO